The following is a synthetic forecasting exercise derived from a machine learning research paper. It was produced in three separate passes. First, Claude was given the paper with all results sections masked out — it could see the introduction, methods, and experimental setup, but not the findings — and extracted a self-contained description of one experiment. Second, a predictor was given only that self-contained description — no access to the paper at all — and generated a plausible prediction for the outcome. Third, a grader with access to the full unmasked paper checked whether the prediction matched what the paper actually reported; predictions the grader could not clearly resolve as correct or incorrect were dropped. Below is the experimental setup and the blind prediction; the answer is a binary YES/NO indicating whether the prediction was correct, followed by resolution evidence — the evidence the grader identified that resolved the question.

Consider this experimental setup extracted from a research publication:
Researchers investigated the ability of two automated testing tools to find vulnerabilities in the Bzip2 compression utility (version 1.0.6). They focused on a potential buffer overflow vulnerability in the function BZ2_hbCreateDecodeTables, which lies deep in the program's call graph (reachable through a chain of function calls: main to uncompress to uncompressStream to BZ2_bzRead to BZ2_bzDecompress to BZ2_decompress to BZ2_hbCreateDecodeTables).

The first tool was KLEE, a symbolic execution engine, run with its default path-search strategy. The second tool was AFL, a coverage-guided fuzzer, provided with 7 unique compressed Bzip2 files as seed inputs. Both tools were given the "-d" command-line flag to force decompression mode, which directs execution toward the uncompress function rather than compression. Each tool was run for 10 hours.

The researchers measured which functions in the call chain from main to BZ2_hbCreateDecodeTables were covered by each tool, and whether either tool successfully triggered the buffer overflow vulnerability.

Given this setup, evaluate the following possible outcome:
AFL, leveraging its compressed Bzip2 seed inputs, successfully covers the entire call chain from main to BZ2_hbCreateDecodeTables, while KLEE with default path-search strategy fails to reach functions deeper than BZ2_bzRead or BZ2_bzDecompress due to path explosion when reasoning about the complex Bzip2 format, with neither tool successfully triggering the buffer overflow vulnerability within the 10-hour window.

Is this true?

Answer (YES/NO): NO